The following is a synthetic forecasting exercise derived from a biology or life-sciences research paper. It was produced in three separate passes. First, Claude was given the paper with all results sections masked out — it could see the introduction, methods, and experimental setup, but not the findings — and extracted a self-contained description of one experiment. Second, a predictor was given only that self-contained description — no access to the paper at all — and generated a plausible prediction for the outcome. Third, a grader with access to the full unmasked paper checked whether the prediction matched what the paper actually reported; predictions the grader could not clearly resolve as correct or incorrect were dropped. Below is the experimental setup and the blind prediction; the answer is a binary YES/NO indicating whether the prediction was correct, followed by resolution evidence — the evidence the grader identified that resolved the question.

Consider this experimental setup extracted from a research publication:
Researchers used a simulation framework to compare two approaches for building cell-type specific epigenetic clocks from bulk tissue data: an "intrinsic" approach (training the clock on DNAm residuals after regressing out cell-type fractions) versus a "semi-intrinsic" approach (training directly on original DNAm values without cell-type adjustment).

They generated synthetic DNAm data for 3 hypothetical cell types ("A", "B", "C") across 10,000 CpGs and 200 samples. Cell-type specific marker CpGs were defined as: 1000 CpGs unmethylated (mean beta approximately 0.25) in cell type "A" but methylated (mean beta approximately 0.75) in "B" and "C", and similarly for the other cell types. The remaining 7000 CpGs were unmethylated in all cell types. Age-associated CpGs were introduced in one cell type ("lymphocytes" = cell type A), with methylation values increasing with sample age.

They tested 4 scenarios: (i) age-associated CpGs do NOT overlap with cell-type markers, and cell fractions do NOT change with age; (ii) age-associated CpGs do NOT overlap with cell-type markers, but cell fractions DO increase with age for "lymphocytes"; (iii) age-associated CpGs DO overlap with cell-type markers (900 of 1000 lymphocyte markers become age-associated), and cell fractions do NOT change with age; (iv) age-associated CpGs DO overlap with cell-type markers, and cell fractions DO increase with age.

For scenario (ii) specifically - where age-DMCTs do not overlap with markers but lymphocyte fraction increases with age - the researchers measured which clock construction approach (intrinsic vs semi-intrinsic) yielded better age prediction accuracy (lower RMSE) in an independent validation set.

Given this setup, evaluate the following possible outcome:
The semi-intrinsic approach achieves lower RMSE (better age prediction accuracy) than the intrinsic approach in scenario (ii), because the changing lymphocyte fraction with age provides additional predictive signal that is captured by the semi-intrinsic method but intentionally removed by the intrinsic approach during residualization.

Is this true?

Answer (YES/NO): YES